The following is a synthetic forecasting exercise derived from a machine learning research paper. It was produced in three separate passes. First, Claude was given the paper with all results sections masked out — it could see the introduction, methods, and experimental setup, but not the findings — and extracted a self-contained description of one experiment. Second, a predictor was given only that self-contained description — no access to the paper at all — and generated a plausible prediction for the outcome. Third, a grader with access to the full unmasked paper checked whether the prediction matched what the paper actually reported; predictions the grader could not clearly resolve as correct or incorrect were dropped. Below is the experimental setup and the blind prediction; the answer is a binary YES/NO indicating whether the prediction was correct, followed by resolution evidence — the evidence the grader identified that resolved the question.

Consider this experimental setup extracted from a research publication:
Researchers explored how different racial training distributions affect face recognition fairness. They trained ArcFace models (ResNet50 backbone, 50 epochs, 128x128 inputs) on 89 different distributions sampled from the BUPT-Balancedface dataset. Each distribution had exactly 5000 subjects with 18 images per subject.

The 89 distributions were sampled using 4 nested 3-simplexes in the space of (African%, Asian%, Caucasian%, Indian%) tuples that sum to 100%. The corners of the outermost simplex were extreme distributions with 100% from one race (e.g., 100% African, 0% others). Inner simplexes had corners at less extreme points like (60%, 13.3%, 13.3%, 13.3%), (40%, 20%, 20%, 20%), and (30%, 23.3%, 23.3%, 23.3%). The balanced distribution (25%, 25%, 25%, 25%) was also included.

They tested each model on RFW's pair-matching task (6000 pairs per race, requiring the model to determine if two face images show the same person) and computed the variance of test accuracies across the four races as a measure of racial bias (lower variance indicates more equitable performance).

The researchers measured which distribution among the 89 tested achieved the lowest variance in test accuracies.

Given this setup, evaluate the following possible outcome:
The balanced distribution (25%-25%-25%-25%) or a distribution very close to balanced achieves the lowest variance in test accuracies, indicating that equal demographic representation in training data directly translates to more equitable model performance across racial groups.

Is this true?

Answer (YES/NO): NO